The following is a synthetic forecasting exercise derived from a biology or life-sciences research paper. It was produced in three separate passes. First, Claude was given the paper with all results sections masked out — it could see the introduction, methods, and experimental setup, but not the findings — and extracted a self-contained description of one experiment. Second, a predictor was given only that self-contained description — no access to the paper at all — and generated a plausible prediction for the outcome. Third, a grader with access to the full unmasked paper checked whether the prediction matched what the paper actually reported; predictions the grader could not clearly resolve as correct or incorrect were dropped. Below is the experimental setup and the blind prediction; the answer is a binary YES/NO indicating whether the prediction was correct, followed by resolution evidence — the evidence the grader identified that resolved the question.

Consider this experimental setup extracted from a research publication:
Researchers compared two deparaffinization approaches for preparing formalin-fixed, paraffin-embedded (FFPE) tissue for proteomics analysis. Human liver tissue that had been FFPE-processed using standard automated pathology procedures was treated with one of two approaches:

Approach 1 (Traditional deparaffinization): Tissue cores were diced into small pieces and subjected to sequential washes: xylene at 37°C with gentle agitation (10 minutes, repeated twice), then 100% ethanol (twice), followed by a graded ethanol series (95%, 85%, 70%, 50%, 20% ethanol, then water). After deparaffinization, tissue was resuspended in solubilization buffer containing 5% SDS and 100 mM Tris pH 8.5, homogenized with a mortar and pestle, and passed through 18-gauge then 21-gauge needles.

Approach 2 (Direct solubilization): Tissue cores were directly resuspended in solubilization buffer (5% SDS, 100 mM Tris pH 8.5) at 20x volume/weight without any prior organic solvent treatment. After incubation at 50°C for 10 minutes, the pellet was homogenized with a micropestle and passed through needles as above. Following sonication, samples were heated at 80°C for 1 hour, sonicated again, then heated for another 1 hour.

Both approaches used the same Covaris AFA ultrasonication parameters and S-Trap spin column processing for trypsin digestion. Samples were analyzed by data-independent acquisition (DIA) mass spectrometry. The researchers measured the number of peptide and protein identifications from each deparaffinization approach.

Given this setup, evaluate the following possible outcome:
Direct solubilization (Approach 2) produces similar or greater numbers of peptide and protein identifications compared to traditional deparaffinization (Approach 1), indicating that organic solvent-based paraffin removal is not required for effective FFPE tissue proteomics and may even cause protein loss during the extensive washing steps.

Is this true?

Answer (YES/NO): YES